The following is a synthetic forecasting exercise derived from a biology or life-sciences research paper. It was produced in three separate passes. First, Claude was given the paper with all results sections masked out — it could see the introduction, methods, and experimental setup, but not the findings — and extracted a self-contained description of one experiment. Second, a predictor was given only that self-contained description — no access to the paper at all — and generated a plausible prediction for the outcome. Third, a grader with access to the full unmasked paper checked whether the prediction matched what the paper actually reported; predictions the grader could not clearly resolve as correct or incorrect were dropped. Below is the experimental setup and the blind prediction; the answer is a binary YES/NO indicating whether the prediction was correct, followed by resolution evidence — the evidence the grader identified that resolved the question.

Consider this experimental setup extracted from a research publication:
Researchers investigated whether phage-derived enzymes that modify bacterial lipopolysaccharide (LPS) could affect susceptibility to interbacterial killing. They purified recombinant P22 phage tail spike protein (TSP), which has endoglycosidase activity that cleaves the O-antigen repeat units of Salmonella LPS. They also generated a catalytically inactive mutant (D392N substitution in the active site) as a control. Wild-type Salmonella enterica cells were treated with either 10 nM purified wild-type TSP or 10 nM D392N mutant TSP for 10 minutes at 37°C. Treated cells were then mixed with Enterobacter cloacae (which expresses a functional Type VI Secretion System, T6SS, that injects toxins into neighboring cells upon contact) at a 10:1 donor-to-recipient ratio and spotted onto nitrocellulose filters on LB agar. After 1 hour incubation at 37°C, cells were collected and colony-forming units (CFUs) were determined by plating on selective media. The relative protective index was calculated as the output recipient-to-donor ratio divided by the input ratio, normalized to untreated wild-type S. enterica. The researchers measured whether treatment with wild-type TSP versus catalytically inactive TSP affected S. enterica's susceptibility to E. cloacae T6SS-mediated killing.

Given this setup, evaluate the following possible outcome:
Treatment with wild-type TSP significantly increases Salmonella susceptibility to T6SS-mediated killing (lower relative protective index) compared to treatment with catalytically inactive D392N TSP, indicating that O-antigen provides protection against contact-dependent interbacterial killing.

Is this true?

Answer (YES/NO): YES